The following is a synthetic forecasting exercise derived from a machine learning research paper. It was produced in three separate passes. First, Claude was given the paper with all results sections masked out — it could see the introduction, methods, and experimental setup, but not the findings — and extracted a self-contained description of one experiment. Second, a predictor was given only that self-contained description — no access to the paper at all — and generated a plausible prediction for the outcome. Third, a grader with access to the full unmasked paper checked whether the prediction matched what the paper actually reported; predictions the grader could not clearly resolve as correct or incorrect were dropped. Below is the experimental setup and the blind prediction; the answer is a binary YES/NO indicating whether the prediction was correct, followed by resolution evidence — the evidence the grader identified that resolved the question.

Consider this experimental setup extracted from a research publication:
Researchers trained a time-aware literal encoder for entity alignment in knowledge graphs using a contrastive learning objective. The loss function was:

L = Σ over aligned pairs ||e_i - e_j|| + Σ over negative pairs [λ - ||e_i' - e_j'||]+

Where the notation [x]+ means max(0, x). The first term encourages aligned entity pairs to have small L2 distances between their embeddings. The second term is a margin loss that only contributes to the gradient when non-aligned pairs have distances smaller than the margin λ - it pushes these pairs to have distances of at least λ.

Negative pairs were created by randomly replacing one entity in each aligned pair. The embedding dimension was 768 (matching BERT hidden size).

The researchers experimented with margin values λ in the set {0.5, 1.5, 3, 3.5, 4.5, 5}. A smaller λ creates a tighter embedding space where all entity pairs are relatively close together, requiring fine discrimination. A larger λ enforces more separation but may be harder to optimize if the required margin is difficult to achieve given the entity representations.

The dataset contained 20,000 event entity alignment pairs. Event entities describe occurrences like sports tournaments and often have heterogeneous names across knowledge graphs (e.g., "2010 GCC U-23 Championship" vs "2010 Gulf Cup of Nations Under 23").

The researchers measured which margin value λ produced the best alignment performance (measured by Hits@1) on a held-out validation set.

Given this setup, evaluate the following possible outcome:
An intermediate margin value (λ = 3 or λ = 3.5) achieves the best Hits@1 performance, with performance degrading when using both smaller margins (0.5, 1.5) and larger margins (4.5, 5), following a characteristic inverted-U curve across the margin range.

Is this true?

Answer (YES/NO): YES